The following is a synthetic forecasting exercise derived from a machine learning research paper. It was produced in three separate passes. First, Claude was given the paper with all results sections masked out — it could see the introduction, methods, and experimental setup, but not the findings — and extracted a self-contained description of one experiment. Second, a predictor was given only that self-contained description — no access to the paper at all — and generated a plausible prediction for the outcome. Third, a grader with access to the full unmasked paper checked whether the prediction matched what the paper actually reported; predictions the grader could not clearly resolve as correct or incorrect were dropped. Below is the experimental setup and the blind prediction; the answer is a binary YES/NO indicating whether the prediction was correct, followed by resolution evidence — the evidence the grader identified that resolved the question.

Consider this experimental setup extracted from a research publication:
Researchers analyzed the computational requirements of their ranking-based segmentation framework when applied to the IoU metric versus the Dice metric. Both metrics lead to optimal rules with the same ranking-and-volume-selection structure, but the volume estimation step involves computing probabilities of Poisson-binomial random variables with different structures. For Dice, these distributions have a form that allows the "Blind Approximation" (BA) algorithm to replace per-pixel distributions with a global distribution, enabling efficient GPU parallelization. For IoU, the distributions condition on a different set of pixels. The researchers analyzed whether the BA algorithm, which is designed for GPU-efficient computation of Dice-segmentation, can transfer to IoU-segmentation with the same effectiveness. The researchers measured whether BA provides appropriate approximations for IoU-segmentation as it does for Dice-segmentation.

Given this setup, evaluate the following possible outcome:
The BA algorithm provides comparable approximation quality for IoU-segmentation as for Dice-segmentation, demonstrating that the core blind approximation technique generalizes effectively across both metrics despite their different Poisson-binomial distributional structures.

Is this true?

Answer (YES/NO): NO